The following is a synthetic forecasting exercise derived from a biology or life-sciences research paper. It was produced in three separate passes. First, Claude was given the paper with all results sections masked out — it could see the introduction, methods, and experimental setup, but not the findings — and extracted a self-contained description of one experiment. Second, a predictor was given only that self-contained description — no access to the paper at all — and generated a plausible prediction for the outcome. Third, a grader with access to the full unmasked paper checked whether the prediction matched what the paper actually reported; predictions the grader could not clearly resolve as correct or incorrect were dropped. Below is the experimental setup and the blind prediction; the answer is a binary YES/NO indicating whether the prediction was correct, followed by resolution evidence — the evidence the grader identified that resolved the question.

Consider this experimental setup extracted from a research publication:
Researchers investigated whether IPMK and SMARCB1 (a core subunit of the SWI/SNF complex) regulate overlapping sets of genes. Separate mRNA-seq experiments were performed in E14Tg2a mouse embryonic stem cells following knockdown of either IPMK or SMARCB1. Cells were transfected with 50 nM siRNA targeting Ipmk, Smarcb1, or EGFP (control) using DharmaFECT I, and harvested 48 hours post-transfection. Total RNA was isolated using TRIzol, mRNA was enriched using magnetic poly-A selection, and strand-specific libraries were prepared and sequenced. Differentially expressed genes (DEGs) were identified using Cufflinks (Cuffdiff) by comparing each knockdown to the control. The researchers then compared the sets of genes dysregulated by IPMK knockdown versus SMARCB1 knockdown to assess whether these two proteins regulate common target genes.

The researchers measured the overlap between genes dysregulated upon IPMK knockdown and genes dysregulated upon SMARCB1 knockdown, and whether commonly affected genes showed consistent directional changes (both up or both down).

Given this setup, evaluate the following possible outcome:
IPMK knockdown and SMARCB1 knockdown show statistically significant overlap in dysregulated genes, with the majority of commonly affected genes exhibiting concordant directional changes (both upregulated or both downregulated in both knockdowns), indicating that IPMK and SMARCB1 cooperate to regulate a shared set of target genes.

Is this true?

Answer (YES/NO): YES